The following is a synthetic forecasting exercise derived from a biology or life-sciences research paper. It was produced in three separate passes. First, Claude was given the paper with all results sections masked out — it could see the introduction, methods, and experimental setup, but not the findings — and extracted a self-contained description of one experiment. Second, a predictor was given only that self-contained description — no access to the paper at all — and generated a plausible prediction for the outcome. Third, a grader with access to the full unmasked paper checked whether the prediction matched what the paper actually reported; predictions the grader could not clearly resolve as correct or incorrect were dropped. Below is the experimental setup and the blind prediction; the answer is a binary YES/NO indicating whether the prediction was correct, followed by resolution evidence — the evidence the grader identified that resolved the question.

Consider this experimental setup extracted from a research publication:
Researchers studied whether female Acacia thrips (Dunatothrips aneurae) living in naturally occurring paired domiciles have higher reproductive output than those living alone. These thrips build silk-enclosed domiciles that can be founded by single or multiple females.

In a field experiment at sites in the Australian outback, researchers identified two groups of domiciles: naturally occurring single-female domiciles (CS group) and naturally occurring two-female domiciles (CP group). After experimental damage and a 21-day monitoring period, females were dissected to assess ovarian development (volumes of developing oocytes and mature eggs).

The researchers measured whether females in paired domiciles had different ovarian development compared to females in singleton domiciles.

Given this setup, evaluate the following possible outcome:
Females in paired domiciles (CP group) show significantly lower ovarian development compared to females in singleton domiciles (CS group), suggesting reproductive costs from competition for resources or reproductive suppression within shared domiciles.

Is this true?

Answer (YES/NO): NO